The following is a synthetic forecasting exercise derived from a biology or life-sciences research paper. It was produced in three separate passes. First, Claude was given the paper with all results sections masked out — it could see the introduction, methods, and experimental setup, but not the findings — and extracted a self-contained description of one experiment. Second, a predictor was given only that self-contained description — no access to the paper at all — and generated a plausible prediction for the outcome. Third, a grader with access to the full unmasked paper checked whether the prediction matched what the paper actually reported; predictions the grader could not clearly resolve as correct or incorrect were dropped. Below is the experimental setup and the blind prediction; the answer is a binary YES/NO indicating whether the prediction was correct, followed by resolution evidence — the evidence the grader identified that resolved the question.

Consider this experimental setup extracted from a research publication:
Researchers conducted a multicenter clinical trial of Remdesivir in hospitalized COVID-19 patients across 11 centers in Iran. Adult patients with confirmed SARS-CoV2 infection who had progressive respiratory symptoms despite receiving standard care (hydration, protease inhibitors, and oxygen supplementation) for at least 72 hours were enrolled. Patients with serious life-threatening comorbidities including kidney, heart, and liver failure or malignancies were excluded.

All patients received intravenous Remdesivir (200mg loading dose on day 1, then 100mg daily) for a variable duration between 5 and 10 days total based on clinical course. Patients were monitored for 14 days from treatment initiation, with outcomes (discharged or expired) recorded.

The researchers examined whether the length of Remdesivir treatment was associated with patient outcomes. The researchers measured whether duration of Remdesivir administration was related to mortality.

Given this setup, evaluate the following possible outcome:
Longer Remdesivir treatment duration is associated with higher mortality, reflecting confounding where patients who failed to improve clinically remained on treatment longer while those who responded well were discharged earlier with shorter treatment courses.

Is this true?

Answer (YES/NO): NO